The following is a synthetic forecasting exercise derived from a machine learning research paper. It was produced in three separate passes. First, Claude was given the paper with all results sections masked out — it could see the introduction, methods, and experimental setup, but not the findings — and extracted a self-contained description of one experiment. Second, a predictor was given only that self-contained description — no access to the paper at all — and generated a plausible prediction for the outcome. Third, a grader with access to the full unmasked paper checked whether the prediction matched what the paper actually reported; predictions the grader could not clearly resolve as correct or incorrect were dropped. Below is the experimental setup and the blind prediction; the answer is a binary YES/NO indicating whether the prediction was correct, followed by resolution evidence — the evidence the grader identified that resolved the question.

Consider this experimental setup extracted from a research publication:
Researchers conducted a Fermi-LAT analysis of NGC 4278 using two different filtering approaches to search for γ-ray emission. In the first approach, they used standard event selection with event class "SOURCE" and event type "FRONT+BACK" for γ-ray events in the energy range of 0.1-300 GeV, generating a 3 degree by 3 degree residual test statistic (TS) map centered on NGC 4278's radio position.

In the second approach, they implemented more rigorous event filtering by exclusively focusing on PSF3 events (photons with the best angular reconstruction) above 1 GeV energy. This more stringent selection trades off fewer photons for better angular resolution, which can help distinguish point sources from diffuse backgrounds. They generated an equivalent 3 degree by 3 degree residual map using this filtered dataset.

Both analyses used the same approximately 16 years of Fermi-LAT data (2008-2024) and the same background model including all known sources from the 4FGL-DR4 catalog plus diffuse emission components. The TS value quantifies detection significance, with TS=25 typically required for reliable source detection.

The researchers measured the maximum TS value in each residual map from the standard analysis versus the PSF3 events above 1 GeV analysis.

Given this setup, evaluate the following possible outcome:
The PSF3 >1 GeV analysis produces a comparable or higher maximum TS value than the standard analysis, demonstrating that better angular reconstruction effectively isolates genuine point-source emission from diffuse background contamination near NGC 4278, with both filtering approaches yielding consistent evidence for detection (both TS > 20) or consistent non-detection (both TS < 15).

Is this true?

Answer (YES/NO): NO